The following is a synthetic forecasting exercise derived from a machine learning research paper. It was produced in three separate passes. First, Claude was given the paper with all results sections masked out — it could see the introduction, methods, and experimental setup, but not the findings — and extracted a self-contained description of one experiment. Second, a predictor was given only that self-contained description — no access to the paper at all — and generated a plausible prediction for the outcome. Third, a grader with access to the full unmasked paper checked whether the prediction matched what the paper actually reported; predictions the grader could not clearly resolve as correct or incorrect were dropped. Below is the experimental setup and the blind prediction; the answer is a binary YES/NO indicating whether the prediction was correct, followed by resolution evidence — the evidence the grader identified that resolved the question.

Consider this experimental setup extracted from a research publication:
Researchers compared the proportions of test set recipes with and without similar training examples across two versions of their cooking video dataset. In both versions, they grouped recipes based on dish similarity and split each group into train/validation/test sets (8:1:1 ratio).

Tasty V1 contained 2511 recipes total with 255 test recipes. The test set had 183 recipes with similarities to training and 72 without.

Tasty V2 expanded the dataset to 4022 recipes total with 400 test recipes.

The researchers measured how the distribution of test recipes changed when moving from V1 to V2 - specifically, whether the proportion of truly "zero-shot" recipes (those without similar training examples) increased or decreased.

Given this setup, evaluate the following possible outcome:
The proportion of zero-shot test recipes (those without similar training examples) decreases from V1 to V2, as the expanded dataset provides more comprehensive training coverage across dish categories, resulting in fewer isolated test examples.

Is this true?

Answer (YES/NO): YES